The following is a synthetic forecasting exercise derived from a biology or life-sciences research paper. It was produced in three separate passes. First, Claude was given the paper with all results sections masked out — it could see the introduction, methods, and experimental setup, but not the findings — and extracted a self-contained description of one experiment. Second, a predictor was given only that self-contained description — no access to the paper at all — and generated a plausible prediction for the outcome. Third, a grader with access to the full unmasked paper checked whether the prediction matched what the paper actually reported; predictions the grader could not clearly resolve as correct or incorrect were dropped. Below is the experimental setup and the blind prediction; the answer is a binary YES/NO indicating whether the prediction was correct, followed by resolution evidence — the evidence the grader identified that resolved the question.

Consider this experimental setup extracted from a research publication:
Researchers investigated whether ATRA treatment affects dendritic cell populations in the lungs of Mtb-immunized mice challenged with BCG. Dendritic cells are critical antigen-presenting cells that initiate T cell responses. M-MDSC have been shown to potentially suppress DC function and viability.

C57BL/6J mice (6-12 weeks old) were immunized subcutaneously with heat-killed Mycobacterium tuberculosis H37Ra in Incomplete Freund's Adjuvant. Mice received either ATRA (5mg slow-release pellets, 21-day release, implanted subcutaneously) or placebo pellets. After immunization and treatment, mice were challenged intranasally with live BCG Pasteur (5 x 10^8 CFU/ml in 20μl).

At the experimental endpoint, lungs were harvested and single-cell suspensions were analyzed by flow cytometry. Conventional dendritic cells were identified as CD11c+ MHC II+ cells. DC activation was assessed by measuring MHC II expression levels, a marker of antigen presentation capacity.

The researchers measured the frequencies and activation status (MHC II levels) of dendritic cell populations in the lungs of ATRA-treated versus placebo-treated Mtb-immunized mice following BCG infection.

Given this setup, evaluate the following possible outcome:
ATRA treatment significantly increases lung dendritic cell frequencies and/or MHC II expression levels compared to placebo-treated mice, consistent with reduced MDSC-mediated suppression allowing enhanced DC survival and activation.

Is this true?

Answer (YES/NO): YES